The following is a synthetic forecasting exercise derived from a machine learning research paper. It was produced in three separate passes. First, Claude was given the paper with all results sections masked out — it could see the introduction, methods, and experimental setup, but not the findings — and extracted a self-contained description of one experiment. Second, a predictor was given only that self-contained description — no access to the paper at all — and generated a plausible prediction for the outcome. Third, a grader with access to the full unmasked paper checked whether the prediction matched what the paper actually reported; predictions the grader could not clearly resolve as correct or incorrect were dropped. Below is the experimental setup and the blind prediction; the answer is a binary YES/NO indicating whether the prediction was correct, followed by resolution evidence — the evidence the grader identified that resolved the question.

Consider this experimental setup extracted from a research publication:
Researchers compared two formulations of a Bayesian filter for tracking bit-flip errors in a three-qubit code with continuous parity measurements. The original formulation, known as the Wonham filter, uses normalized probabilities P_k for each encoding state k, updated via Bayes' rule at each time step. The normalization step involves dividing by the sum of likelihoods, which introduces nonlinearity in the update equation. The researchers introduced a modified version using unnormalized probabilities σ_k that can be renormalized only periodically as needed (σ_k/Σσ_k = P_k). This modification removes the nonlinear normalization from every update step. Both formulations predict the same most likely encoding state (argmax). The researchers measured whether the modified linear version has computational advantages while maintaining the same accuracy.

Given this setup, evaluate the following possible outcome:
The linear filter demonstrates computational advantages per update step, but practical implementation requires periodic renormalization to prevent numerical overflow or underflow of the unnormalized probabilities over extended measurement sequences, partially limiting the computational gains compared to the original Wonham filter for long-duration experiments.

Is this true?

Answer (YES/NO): NO